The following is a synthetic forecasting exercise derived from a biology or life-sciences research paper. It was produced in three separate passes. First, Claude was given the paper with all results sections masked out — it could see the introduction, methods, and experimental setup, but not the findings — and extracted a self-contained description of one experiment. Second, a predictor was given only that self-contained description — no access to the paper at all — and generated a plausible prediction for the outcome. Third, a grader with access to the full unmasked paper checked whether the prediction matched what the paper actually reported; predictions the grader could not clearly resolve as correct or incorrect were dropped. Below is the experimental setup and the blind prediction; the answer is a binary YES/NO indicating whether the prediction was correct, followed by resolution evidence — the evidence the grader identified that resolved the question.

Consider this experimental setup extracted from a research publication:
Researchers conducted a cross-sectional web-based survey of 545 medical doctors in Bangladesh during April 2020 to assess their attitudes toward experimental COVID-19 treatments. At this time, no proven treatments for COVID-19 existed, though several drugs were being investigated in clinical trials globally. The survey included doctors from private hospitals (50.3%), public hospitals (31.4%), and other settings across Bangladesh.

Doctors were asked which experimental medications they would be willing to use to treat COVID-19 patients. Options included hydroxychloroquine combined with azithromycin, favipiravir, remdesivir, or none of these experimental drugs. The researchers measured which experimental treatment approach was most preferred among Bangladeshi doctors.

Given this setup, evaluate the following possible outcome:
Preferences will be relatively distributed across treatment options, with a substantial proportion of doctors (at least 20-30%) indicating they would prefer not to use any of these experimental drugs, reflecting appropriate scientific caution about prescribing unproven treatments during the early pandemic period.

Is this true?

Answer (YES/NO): NO